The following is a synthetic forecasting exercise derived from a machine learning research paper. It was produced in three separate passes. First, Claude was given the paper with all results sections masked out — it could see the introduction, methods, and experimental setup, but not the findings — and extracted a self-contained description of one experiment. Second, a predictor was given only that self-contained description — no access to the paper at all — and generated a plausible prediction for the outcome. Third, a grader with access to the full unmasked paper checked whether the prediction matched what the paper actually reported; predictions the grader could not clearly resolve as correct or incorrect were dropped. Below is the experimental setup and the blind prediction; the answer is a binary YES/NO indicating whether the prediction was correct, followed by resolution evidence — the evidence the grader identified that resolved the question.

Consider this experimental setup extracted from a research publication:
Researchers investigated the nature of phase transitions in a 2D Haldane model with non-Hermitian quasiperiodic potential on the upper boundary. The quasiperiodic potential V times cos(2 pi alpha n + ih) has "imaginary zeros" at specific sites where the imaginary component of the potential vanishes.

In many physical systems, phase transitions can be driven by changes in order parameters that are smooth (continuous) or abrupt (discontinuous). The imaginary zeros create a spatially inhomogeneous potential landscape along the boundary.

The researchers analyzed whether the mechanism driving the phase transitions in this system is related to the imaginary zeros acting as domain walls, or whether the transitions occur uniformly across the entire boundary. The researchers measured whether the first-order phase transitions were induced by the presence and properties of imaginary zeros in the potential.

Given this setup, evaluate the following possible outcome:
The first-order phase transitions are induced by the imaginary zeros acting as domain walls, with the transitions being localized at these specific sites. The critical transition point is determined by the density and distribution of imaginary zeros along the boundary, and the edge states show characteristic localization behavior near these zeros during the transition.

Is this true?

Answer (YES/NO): YES